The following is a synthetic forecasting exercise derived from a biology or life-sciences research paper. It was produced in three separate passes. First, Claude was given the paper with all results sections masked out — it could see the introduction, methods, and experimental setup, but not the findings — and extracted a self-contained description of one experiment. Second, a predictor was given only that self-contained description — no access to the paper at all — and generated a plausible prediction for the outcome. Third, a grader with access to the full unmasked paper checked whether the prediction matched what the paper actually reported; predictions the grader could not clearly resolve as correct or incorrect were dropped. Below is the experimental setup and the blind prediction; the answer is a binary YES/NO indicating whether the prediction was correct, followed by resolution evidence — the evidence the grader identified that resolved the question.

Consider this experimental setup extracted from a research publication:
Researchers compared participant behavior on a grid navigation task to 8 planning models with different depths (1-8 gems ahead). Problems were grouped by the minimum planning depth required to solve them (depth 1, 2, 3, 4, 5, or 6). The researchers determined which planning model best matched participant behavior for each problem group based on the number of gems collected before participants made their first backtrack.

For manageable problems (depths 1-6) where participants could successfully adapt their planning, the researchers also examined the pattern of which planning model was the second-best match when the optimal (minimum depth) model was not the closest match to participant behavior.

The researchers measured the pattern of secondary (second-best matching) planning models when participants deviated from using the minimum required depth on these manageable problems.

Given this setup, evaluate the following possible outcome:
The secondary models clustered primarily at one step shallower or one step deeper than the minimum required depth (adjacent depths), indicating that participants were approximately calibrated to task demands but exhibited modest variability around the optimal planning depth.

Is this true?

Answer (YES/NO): NO